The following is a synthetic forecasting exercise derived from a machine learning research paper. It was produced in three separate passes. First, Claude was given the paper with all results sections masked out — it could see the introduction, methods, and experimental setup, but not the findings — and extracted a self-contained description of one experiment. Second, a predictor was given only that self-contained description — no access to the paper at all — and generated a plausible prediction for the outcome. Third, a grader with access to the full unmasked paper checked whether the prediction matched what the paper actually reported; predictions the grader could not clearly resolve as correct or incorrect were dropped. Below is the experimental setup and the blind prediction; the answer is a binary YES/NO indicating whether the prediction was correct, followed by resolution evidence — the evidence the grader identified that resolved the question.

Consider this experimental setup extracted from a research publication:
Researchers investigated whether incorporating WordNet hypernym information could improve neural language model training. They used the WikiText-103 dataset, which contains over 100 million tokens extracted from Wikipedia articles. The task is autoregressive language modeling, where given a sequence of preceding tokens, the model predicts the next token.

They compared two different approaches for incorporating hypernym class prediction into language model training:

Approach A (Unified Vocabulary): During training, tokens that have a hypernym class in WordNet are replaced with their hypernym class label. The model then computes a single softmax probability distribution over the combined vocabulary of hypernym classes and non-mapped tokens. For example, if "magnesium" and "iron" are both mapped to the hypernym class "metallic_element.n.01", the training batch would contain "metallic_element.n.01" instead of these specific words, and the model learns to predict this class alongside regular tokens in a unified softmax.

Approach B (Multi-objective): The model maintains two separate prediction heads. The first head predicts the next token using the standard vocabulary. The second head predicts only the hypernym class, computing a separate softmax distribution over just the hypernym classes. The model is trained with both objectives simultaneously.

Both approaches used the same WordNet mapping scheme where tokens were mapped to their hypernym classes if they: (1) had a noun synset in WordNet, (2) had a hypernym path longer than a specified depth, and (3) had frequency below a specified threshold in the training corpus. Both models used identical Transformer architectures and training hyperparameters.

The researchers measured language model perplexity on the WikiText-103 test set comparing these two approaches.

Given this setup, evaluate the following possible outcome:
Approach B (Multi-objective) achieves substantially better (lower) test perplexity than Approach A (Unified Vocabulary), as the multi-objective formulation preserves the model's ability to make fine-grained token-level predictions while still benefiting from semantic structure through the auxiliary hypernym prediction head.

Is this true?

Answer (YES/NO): NO